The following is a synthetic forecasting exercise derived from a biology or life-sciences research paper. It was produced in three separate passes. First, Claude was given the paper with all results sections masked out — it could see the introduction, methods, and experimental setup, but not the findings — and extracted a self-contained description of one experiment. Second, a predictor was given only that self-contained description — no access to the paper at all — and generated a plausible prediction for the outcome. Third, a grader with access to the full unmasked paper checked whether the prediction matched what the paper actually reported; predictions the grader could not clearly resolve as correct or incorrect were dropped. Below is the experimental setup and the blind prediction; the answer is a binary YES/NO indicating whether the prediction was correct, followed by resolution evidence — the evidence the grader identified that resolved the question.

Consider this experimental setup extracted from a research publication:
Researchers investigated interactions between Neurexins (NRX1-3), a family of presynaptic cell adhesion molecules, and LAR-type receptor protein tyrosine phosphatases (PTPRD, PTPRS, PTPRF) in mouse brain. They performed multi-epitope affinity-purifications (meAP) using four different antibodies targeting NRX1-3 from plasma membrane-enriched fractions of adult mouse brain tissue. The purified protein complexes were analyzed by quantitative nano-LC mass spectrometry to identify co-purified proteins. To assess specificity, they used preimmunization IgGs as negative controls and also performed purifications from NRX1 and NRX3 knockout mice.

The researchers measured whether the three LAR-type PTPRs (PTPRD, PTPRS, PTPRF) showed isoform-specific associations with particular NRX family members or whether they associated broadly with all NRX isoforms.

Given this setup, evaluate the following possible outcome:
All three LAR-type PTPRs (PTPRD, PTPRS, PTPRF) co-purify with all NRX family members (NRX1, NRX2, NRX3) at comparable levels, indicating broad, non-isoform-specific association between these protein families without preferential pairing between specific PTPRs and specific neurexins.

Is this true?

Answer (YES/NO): NO